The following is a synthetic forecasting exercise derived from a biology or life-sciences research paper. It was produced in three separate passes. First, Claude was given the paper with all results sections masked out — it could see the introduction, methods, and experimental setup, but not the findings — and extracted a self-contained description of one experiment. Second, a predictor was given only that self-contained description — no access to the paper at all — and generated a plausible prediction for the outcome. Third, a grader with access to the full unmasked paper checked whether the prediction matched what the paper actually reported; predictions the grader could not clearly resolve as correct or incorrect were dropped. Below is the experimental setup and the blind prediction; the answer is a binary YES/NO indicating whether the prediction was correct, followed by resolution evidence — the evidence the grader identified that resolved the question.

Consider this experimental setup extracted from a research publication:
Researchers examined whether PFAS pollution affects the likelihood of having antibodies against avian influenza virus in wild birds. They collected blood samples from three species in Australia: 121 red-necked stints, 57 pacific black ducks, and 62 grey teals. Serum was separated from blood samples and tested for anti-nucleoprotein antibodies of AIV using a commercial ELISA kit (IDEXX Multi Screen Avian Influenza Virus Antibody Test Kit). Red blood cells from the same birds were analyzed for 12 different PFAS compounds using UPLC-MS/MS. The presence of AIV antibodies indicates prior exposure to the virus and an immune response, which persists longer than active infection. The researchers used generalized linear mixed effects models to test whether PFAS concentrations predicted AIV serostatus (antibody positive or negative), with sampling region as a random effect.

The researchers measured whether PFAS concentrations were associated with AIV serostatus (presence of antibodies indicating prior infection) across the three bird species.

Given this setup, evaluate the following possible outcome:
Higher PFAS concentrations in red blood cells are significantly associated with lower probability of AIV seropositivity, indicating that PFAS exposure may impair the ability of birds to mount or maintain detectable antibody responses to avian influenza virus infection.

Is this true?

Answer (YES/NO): NO